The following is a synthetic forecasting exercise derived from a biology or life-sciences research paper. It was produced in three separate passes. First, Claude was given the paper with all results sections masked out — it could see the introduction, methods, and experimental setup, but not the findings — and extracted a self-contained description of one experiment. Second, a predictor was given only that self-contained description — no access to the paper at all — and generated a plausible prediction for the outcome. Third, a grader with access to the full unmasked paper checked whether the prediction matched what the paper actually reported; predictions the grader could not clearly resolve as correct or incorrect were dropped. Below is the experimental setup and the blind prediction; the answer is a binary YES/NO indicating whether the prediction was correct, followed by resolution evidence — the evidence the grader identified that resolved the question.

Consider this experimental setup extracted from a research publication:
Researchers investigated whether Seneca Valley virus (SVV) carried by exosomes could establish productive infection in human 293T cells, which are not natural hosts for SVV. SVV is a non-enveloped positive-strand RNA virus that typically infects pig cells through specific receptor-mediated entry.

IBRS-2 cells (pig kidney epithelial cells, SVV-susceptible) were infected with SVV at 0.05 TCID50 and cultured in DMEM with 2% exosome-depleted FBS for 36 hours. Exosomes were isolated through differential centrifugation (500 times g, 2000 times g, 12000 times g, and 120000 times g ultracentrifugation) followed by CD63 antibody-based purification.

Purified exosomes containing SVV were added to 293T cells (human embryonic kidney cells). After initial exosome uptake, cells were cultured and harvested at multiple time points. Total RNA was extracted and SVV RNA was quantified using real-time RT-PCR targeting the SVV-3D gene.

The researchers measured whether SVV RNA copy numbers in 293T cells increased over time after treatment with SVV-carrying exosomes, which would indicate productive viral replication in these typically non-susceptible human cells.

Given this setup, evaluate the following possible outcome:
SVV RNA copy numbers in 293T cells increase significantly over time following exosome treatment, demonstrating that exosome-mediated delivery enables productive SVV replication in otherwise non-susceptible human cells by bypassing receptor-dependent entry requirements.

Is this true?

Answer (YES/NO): YES